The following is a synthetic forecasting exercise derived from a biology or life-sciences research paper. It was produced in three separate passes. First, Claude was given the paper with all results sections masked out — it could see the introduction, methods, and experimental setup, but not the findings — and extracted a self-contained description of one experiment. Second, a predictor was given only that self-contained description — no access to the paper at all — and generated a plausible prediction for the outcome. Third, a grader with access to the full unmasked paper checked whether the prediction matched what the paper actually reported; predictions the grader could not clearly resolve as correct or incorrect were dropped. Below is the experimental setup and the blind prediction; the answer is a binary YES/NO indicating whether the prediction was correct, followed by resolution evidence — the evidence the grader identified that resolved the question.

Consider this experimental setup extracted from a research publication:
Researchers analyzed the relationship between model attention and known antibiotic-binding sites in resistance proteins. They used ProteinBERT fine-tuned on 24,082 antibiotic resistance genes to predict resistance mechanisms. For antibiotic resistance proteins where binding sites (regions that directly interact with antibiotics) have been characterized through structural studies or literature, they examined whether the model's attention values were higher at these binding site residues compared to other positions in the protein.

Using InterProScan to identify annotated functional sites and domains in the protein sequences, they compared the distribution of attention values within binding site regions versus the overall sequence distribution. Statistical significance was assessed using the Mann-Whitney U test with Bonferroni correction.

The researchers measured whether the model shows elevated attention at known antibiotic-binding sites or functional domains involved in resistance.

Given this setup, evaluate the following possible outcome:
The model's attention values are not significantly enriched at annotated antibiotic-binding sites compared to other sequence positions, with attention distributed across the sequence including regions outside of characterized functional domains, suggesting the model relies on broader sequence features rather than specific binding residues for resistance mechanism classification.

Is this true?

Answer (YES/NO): NO